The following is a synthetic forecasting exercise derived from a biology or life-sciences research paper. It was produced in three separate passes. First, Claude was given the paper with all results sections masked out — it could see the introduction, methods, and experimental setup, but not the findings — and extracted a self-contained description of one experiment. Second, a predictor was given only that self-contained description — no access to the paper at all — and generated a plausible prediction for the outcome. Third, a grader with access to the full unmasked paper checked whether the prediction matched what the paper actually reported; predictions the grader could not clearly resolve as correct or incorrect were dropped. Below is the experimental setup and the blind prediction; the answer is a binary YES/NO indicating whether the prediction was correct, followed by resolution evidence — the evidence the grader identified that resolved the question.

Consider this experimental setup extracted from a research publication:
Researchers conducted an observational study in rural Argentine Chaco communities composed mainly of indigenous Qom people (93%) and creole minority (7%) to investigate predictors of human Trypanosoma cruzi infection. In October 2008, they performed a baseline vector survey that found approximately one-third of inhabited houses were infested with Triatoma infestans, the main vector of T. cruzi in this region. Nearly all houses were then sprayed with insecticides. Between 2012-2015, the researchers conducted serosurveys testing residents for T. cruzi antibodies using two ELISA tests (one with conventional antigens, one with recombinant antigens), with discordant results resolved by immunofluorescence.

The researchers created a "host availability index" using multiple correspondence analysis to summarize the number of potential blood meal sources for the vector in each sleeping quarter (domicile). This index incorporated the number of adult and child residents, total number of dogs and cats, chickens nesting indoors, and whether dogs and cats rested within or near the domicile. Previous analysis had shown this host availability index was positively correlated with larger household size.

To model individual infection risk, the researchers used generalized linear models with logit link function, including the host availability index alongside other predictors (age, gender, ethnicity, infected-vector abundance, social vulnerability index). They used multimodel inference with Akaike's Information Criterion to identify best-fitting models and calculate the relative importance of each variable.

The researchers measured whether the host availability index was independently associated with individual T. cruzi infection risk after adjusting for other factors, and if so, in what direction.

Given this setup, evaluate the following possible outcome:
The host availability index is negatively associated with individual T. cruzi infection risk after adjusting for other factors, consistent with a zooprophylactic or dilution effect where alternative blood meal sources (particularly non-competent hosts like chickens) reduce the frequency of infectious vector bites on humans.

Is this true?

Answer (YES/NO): YES